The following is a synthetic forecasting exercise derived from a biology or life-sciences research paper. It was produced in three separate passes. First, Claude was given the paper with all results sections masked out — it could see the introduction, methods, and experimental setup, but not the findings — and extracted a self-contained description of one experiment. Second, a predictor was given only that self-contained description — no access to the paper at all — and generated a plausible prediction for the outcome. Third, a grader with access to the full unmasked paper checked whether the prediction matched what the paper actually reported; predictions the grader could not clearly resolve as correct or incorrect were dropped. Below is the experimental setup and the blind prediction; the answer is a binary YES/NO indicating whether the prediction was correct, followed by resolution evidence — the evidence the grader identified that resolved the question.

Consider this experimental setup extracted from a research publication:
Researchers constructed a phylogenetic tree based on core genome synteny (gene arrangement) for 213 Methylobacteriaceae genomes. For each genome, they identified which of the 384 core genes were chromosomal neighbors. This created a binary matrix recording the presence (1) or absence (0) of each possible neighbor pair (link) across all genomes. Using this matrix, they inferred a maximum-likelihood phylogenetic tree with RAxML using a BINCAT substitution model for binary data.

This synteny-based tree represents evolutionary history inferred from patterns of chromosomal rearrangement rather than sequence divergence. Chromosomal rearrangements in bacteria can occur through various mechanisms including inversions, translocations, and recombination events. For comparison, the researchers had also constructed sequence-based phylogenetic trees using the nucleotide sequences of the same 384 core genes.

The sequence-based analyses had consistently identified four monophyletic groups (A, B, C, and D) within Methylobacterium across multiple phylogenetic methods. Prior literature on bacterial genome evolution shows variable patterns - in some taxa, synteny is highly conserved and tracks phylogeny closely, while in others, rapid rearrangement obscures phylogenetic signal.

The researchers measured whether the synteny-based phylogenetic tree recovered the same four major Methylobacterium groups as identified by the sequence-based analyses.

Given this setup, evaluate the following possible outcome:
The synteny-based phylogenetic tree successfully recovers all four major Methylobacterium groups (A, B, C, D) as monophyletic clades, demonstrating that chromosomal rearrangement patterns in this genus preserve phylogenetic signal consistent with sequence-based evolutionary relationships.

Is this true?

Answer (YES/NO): YES